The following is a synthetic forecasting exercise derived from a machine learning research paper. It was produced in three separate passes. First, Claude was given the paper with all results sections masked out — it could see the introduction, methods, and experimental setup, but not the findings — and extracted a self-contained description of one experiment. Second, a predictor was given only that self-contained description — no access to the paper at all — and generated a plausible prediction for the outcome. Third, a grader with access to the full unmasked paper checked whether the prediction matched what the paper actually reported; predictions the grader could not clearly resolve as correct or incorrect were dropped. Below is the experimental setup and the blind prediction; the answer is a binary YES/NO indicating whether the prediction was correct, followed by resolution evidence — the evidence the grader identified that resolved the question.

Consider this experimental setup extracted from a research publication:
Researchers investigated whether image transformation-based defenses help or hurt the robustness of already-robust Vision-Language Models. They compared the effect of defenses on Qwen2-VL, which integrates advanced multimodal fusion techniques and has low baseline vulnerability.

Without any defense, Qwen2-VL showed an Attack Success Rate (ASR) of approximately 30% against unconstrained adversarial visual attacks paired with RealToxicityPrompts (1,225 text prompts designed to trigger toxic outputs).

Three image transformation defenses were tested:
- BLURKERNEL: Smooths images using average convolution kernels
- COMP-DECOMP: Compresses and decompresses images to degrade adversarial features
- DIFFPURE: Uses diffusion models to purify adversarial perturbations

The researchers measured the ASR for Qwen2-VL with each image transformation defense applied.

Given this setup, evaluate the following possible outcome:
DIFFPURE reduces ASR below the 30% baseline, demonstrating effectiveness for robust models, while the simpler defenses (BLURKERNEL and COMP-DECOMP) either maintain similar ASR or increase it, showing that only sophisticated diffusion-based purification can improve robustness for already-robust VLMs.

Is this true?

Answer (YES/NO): NO